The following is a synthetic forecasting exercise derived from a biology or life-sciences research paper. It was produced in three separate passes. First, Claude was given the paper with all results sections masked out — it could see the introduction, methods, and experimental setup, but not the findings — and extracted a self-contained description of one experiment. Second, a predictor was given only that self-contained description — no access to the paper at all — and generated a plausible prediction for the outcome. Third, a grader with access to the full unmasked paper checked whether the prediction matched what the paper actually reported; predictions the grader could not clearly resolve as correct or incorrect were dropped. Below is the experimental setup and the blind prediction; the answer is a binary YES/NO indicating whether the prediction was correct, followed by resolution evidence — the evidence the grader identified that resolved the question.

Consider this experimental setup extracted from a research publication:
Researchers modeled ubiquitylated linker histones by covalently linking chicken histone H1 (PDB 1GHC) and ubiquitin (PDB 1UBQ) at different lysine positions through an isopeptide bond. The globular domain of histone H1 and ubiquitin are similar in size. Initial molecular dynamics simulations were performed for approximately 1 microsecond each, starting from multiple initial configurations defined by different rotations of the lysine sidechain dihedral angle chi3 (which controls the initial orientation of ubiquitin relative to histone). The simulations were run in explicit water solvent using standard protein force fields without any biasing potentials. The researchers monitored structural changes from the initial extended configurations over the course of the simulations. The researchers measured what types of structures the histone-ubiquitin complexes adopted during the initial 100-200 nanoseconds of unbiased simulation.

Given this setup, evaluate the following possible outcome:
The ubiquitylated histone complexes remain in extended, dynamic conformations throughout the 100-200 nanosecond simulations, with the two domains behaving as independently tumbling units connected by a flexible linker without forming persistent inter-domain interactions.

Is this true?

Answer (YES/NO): NO